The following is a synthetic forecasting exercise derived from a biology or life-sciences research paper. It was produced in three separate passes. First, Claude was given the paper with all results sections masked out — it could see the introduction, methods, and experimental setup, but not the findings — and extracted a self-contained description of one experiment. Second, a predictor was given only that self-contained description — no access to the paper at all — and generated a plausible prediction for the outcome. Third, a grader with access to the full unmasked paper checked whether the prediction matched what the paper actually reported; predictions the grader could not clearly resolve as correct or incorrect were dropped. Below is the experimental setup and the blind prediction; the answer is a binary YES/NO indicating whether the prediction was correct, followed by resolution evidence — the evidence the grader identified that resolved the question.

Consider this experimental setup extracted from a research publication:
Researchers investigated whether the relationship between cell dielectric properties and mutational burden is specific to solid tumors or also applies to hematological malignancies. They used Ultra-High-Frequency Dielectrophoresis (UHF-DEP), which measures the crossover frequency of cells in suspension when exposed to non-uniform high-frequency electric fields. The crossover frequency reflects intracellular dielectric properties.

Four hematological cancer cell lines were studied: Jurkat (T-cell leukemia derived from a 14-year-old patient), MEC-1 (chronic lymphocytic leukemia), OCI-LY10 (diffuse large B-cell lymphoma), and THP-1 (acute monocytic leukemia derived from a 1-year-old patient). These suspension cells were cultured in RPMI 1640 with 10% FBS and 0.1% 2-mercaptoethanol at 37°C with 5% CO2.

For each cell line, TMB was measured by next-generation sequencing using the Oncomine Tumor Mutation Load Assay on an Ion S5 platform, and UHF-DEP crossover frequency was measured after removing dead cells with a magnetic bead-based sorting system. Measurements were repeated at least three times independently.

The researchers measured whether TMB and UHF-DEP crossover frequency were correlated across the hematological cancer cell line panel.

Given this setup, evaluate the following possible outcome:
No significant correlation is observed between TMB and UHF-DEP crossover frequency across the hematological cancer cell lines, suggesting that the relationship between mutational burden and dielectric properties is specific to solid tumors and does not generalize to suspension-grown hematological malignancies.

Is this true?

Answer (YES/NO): YES